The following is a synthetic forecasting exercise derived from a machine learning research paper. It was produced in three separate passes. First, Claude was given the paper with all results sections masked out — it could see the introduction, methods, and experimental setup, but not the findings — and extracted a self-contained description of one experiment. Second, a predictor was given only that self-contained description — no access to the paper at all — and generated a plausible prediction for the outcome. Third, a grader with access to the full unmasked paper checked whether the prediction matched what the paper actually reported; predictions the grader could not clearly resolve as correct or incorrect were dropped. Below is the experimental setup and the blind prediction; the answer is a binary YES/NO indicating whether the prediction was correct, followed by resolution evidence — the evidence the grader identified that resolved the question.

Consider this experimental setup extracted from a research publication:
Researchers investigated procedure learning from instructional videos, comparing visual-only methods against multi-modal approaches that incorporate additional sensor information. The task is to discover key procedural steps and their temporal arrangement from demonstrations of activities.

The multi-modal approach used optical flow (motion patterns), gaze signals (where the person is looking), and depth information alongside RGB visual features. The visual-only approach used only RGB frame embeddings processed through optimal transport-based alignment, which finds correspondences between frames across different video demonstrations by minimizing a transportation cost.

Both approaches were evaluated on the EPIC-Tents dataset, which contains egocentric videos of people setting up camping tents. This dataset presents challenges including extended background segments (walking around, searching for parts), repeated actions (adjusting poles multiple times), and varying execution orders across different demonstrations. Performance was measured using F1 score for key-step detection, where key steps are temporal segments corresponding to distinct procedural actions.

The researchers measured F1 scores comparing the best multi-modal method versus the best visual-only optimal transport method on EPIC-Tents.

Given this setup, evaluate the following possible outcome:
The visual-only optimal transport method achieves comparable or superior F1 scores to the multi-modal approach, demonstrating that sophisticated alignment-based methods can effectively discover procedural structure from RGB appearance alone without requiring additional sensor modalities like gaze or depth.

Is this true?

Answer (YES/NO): NO